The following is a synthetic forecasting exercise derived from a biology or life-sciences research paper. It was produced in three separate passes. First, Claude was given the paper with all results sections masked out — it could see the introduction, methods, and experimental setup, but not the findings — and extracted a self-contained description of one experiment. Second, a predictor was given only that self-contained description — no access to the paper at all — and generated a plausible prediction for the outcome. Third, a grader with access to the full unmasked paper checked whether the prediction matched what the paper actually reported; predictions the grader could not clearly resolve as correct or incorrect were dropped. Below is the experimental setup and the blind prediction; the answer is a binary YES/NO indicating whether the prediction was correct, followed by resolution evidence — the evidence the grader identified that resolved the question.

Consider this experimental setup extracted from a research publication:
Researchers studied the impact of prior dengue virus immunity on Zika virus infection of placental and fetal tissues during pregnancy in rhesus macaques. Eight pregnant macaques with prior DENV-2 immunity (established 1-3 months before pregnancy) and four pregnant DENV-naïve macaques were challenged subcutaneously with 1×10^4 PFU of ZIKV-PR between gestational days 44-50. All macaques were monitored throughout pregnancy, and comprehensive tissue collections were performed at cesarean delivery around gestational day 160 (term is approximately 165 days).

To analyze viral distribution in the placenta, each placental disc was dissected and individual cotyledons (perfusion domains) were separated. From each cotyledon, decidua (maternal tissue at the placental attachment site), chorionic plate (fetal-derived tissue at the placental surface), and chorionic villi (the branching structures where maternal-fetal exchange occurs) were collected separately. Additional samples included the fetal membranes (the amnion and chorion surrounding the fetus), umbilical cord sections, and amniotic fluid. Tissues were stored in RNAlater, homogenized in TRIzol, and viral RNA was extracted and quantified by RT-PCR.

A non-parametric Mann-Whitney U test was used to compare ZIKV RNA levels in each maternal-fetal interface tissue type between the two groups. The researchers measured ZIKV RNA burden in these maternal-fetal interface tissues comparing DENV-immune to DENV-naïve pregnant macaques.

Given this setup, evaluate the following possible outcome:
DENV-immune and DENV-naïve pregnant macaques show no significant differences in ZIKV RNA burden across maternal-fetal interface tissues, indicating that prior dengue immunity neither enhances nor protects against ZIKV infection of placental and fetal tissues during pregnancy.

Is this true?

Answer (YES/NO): NO